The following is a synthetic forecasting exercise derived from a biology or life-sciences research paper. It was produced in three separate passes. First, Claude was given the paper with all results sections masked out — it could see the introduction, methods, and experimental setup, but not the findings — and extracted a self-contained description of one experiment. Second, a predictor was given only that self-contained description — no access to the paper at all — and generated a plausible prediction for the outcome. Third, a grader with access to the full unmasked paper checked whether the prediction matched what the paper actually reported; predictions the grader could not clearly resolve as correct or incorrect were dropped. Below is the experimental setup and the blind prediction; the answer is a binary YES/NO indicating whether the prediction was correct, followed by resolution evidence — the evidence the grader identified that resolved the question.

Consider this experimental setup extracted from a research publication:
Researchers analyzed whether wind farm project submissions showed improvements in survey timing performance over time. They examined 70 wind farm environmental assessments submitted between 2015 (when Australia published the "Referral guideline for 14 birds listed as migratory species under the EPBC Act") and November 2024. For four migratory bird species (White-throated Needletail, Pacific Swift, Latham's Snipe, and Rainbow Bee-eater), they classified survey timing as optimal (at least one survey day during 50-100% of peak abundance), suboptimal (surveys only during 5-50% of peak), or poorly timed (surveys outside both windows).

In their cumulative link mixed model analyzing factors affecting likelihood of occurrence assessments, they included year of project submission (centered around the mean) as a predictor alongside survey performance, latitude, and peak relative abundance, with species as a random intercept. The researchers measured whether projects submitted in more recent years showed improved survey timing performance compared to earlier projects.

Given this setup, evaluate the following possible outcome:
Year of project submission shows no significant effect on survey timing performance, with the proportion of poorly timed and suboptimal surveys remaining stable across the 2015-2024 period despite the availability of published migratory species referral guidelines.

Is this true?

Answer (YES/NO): NO